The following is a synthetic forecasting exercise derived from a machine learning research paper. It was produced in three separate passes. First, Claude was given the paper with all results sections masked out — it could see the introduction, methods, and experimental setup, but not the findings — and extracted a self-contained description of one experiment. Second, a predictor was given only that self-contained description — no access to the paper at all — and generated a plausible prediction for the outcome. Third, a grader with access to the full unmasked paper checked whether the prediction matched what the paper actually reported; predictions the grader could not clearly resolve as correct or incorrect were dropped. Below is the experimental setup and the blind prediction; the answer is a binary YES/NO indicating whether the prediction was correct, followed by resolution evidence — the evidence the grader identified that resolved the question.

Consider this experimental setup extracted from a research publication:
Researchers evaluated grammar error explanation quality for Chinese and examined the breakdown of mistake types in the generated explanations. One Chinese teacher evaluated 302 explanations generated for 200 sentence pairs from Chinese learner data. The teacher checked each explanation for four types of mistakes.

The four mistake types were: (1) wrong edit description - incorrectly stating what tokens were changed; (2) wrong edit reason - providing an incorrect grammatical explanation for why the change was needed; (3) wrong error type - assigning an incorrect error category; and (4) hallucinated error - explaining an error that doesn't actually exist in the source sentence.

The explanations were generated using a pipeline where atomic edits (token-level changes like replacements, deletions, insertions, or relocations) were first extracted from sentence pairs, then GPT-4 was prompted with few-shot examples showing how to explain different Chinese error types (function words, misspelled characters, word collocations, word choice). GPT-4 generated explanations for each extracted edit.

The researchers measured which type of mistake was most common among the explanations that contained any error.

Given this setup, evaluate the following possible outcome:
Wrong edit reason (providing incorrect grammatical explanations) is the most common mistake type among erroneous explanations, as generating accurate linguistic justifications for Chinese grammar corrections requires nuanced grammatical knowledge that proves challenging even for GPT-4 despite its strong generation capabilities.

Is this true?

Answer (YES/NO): YES